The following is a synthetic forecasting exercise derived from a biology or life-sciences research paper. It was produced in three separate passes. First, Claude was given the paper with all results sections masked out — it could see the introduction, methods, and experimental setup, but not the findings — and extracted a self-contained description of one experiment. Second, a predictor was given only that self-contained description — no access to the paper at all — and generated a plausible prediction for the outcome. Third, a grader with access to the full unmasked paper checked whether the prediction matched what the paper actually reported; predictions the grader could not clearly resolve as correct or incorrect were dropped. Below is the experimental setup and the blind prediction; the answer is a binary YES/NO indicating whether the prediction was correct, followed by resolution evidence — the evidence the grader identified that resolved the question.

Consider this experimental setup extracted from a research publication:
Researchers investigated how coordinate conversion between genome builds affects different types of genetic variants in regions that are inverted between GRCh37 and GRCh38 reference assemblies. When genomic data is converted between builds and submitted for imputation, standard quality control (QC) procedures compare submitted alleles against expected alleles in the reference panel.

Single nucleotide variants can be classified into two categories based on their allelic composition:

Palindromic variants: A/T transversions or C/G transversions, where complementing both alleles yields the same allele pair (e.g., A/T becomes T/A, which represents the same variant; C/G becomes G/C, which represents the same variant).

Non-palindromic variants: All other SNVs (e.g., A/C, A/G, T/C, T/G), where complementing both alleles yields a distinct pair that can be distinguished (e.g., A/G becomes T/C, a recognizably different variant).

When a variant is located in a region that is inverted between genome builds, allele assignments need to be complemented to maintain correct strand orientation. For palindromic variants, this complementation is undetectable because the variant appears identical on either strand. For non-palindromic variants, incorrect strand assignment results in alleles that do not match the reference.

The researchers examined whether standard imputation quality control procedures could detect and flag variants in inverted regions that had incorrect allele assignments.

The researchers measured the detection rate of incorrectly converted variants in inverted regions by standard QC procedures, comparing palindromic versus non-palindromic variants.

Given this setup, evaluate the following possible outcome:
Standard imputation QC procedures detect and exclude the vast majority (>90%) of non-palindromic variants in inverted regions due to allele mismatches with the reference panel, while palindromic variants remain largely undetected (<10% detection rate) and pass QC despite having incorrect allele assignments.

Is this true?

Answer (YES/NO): YES